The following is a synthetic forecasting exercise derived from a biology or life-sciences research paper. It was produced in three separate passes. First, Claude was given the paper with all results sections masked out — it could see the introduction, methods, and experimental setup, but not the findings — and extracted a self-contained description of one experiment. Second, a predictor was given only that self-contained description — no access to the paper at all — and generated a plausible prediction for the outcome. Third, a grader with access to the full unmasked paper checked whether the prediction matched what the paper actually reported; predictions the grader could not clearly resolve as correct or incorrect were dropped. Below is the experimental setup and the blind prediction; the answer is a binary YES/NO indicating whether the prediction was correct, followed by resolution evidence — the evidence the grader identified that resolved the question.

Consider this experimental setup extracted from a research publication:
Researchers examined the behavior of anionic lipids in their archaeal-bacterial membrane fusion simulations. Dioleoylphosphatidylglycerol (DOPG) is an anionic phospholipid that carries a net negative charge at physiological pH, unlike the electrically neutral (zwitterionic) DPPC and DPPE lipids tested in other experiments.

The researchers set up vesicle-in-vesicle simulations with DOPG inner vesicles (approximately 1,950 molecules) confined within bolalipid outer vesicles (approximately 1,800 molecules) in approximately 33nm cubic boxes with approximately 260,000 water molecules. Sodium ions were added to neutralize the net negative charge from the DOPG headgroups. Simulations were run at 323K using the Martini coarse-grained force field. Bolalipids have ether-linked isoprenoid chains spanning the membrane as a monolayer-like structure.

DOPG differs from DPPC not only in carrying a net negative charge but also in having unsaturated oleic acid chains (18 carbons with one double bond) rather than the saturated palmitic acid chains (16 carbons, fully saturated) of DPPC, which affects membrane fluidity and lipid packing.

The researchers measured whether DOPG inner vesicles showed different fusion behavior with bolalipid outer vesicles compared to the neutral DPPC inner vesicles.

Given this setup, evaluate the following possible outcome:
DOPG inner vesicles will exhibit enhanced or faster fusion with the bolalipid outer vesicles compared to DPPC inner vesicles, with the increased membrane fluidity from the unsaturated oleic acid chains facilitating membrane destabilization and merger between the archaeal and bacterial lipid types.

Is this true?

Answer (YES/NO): NO